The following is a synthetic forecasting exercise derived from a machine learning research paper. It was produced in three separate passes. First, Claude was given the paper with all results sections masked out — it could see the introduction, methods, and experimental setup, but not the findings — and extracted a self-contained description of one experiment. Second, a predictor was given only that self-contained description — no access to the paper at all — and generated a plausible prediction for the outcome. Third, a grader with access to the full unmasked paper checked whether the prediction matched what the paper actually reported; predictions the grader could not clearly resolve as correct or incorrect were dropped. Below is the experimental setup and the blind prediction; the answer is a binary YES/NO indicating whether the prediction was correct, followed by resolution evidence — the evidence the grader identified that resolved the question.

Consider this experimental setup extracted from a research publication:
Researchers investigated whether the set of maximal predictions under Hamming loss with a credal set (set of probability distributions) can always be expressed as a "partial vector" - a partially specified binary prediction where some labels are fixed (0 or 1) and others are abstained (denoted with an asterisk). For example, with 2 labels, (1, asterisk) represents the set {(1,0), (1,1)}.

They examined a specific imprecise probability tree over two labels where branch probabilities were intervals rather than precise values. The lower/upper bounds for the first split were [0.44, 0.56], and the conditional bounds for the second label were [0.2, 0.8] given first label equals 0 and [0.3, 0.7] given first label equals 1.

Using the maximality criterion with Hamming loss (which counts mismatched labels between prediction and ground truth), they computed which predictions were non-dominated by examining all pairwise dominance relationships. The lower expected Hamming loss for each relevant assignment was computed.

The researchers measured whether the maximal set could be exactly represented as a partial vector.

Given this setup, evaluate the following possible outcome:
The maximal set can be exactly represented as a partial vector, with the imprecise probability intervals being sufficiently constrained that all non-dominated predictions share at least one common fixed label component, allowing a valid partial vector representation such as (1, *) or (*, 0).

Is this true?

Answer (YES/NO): NO